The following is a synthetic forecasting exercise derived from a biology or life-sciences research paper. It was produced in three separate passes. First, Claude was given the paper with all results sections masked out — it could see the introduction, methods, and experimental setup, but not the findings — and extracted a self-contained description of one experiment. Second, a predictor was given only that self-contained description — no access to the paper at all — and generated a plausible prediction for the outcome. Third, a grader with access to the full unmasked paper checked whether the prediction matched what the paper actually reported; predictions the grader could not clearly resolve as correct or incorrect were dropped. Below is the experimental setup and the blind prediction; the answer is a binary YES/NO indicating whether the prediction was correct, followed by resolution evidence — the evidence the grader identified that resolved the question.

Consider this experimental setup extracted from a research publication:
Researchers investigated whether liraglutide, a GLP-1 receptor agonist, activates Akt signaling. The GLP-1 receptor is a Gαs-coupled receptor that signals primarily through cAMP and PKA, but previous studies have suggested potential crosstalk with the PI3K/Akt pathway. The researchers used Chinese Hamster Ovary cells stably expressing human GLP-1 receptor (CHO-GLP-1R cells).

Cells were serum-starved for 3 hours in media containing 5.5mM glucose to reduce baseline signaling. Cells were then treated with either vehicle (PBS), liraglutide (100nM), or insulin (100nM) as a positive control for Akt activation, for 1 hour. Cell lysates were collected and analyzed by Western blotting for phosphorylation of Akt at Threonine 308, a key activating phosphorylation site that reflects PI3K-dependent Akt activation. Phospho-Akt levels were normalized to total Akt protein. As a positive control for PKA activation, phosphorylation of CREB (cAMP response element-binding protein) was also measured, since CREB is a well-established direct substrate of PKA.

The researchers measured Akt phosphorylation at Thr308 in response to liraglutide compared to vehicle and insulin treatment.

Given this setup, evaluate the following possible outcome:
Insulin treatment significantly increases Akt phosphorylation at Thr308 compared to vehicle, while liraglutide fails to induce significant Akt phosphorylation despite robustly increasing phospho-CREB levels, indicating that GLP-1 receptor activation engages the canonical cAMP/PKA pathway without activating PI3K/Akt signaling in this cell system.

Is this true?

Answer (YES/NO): YES